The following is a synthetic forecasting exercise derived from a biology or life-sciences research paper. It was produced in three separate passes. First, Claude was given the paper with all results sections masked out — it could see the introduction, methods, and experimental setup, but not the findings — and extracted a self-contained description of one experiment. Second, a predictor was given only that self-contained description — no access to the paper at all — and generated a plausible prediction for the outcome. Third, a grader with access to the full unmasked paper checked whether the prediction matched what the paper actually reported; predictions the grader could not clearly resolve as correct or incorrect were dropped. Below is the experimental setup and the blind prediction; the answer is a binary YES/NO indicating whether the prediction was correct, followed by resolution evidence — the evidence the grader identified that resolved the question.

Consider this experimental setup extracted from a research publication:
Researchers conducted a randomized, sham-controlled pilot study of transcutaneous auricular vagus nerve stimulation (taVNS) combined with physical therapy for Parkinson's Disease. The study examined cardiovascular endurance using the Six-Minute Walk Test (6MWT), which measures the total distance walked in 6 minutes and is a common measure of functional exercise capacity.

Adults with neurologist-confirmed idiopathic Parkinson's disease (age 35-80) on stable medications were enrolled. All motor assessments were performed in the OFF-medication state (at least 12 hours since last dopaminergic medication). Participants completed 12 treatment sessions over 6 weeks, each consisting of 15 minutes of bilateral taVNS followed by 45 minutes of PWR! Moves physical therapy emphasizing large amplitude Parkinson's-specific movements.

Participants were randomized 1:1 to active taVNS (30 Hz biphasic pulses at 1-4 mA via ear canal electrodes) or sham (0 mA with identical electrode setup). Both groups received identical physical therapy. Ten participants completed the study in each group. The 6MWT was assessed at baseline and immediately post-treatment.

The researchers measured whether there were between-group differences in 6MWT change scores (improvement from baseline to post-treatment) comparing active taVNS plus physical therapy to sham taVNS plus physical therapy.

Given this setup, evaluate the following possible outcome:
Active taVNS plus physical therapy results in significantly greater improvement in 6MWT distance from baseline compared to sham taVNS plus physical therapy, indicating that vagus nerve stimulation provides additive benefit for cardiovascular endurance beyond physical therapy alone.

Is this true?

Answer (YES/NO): NO